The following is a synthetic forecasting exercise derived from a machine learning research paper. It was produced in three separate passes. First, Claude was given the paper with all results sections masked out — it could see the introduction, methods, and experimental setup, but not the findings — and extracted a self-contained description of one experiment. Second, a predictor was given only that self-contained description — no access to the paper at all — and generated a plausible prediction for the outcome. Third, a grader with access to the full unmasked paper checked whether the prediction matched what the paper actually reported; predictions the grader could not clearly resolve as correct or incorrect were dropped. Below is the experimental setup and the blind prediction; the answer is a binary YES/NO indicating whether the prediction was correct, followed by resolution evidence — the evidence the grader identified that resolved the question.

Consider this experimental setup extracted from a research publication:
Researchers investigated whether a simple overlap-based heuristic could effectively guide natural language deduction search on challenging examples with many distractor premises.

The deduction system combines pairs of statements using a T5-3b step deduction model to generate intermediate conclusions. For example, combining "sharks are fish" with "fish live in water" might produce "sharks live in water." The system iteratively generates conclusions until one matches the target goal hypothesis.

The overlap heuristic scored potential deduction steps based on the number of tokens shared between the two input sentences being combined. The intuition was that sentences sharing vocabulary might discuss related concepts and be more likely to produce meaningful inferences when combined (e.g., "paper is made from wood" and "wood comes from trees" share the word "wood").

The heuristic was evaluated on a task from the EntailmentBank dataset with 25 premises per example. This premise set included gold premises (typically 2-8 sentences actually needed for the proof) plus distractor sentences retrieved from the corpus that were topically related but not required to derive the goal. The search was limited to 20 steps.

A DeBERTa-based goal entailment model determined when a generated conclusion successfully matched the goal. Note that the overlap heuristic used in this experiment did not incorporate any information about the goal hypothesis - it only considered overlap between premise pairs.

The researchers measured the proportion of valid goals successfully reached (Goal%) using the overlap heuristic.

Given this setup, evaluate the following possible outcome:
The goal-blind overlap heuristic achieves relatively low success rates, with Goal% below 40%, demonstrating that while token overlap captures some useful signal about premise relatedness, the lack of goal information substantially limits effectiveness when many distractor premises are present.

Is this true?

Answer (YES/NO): YES